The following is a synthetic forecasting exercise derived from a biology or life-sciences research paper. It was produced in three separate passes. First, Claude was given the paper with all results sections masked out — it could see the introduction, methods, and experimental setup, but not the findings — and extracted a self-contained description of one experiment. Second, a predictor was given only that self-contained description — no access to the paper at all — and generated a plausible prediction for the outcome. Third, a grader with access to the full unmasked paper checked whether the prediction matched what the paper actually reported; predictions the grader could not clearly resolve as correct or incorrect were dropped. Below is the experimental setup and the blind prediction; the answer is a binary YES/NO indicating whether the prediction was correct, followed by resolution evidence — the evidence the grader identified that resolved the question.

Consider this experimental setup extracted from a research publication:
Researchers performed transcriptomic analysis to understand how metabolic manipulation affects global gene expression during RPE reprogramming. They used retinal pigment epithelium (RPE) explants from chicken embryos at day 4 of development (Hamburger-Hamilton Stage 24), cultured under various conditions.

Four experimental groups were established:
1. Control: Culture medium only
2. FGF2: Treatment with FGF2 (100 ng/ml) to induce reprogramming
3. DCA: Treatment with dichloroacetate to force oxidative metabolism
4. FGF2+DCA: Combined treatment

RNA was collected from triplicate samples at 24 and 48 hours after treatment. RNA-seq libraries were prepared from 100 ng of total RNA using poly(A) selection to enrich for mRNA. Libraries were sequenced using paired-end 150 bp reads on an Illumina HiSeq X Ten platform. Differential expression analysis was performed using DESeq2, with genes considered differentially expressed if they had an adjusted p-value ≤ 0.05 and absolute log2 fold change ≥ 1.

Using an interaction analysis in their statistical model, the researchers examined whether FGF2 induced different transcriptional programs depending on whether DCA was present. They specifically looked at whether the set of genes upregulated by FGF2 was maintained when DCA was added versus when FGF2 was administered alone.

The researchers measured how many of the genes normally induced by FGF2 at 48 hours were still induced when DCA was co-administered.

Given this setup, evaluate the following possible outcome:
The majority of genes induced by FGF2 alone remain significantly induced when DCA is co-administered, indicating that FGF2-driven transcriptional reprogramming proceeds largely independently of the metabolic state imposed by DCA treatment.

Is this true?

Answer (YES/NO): NO